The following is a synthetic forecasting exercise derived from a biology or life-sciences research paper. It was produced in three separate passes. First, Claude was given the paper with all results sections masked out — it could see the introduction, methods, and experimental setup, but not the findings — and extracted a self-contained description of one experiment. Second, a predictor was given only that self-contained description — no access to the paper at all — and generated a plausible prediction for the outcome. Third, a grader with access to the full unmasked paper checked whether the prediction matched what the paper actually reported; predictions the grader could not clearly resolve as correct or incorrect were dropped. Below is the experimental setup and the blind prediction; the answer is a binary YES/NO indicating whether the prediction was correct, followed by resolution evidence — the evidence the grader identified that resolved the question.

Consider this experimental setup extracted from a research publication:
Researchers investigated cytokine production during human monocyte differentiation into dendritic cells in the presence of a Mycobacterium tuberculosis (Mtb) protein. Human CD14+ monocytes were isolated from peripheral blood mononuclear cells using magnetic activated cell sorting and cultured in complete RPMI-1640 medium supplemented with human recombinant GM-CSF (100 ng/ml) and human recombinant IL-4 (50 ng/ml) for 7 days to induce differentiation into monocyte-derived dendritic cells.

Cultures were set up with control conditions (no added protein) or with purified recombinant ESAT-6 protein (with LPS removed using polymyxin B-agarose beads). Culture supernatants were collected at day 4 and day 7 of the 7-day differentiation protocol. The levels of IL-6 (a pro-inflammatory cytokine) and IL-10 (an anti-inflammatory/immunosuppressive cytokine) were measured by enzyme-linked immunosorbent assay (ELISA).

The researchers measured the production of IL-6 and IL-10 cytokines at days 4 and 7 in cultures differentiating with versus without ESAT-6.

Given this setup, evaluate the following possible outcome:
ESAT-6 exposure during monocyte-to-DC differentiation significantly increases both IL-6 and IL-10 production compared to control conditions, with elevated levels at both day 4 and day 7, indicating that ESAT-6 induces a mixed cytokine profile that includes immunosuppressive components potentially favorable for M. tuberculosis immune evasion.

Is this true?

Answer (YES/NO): YES